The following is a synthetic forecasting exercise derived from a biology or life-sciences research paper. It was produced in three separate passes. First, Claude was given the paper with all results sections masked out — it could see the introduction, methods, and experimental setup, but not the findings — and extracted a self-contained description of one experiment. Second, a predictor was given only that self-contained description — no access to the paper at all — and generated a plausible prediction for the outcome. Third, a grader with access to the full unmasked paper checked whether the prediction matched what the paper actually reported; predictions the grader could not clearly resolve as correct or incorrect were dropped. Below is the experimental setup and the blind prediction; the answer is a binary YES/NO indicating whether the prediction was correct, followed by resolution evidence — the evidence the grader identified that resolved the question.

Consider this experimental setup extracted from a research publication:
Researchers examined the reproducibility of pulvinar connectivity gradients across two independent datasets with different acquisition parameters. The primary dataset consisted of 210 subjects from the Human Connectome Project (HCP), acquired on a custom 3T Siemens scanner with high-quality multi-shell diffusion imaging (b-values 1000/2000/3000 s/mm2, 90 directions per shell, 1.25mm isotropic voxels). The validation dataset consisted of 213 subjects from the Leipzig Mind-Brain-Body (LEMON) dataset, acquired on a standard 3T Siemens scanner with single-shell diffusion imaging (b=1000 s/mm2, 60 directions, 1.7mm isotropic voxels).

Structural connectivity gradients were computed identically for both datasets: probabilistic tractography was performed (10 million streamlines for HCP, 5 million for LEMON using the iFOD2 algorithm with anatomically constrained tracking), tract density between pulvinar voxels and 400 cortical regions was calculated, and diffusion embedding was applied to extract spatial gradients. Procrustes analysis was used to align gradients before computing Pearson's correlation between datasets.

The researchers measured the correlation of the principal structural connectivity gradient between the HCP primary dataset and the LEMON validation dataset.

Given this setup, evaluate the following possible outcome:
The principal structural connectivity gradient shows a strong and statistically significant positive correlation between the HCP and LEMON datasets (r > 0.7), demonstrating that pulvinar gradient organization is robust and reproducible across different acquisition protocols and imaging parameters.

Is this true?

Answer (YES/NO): YES